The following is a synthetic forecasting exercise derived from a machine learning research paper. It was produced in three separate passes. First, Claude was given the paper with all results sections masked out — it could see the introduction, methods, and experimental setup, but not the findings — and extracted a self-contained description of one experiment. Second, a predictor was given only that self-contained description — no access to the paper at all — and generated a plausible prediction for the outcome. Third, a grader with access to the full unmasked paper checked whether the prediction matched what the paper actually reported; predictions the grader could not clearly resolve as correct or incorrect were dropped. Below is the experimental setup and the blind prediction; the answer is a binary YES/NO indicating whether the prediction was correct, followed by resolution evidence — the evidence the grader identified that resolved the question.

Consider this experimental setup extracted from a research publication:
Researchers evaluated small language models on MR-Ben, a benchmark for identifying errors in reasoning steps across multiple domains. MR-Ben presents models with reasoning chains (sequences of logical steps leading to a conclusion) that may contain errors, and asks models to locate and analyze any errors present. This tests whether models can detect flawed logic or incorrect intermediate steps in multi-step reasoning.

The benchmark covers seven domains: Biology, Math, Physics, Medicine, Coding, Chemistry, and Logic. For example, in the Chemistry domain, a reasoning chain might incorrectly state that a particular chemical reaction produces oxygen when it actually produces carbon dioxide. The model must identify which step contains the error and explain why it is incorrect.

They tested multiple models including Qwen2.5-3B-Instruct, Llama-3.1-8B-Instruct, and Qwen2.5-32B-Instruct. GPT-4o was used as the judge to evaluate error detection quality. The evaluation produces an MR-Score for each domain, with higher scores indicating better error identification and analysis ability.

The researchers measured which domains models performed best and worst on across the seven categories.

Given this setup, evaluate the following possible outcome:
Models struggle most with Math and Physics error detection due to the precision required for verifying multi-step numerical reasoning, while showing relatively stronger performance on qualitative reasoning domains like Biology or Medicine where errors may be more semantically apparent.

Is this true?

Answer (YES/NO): NO